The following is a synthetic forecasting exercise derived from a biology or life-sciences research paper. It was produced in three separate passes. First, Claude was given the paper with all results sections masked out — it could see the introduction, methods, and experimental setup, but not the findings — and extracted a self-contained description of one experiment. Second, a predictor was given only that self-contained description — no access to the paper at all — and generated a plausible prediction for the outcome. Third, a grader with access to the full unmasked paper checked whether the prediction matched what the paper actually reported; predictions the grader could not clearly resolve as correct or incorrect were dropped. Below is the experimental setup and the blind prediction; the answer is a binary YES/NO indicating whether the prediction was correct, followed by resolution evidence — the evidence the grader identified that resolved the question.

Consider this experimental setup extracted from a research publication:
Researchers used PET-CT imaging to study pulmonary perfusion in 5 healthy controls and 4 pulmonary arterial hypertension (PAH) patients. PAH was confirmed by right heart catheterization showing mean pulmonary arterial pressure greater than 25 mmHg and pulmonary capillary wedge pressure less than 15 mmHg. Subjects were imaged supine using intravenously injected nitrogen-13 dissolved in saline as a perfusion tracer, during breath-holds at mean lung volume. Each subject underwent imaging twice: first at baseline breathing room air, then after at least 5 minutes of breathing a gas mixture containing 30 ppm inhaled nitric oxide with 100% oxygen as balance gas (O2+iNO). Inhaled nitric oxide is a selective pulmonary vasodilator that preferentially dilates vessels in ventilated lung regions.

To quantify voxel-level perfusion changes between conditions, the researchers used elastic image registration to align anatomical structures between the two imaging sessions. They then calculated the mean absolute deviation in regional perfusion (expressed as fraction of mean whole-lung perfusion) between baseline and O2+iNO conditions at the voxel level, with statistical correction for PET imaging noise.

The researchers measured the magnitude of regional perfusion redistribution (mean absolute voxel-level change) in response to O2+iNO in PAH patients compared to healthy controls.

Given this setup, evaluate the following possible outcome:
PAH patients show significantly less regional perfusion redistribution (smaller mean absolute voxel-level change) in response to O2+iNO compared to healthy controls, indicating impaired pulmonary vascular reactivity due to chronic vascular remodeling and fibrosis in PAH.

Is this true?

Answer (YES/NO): NO